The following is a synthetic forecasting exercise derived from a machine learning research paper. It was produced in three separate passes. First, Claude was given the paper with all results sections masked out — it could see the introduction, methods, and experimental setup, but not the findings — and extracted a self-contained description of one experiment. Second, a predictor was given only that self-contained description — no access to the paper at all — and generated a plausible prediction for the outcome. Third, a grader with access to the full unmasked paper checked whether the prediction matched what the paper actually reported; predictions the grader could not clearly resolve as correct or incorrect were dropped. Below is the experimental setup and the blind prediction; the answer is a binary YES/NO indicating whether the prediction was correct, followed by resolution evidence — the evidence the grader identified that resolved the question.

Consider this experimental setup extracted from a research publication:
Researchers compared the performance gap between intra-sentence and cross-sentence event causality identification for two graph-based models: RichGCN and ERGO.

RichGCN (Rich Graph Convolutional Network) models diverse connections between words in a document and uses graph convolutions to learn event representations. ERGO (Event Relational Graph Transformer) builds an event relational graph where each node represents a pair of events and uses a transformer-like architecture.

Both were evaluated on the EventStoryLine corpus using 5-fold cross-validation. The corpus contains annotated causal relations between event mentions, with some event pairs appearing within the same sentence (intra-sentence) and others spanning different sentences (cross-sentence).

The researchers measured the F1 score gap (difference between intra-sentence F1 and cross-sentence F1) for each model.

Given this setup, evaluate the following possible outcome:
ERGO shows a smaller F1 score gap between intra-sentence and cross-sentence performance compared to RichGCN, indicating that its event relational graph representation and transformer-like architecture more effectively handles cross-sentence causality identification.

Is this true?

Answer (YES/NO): NO